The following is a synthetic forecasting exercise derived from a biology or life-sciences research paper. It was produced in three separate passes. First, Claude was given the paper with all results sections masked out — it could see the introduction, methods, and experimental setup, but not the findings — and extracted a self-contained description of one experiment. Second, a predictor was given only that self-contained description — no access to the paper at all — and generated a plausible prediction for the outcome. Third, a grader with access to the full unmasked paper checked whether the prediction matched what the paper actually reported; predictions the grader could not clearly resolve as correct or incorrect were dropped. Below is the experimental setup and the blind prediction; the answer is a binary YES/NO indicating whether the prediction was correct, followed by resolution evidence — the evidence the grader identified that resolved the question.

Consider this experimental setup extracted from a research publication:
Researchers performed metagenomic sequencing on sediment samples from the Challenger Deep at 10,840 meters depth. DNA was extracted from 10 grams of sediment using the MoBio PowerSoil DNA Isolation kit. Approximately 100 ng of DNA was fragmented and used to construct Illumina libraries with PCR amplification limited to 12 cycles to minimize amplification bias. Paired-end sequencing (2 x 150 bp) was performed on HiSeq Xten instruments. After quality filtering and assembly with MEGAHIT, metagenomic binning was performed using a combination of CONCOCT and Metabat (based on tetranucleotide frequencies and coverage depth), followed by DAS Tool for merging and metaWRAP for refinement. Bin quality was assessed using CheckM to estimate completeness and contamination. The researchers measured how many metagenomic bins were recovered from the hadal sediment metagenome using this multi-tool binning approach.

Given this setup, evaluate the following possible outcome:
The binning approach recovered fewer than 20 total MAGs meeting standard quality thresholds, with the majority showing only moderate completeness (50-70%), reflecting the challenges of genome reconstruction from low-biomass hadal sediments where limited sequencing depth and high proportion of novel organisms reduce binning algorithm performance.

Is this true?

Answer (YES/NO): NO